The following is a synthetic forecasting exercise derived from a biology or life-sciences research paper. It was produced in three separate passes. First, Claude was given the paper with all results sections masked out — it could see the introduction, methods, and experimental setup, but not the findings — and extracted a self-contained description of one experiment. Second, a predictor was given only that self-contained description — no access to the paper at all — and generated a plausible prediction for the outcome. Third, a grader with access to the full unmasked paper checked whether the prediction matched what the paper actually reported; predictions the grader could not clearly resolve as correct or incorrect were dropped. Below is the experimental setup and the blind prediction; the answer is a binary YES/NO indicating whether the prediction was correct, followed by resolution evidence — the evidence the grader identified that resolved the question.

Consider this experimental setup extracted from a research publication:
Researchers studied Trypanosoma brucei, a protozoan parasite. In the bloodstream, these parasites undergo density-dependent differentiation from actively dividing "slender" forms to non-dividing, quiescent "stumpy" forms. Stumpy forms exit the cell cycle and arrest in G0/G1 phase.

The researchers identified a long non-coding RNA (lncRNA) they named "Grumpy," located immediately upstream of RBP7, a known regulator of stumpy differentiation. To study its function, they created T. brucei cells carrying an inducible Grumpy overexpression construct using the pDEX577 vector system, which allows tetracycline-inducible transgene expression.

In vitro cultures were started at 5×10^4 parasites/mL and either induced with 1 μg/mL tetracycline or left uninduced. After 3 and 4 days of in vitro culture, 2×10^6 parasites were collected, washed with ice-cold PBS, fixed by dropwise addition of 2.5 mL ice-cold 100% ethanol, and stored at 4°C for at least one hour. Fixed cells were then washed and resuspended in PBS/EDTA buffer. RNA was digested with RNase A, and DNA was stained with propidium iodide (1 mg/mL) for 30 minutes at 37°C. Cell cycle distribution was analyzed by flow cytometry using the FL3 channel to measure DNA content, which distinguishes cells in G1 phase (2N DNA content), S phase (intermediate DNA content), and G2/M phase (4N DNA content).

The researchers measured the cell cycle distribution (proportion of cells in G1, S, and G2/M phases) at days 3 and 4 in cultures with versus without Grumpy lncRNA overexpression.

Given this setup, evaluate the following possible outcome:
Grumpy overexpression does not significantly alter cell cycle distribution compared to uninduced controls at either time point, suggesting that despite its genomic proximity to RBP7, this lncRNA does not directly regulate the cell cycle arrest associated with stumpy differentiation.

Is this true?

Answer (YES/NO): NO